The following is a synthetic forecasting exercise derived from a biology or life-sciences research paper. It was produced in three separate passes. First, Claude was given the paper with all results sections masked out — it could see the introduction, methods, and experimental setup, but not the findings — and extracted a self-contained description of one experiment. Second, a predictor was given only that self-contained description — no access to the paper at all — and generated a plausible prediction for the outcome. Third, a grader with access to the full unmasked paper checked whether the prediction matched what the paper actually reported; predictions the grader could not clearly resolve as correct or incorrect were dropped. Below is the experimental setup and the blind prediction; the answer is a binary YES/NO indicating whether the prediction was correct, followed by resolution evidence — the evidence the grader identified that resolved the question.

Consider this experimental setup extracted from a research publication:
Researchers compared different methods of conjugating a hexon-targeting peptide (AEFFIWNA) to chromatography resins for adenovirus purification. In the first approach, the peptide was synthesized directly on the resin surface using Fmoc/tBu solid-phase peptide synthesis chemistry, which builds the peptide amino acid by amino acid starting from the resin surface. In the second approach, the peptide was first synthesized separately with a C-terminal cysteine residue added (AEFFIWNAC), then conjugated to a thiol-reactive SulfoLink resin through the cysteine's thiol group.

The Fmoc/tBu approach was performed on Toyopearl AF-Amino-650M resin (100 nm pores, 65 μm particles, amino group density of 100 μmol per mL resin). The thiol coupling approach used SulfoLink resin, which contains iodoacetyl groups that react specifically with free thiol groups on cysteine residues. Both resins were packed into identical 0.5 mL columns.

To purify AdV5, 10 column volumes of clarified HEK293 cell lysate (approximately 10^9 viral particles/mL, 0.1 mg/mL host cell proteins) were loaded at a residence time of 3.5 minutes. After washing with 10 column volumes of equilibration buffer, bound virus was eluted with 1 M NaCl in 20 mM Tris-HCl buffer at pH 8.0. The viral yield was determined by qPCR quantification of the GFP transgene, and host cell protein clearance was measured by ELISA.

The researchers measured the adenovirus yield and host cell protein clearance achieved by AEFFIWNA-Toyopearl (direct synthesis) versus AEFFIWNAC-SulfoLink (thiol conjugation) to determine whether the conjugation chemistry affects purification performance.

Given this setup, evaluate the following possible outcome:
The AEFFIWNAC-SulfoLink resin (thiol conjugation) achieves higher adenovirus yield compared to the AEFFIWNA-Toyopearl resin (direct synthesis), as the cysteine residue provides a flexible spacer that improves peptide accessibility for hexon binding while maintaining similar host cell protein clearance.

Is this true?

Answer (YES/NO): NO